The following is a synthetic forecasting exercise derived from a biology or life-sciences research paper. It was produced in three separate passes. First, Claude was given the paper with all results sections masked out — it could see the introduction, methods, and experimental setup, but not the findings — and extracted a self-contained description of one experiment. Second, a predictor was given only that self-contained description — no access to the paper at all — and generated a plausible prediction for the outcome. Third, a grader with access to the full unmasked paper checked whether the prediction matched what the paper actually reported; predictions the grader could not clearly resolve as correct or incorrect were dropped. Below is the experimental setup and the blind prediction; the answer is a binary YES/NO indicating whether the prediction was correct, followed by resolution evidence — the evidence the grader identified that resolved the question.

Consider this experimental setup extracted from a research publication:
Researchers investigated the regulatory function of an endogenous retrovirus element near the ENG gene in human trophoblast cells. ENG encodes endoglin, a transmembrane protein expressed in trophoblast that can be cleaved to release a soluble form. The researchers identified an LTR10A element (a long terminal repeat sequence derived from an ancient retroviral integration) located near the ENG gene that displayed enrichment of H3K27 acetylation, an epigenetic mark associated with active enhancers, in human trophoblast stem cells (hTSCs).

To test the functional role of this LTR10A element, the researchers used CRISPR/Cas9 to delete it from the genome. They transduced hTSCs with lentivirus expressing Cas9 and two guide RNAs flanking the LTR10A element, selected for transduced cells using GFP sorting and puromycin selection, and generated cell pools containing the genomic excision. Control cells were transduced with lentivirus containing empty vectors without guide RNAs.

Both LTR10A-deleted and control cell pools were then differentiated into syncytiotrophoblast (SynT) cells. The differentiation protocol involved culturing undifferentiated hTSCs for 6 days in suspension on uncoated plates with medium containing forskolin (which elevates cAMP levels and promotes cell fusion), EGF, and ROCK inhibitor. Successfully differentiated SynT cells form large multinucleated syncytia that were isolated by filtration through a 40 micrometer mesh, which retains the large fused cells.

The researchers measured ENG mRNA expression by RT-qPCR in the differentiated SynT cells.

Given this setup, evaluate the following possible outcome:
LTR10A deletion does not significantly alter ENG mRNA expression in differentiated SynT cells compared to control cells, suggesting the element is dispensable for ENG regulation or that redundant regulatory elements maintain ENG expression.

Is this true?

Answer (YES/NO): NO